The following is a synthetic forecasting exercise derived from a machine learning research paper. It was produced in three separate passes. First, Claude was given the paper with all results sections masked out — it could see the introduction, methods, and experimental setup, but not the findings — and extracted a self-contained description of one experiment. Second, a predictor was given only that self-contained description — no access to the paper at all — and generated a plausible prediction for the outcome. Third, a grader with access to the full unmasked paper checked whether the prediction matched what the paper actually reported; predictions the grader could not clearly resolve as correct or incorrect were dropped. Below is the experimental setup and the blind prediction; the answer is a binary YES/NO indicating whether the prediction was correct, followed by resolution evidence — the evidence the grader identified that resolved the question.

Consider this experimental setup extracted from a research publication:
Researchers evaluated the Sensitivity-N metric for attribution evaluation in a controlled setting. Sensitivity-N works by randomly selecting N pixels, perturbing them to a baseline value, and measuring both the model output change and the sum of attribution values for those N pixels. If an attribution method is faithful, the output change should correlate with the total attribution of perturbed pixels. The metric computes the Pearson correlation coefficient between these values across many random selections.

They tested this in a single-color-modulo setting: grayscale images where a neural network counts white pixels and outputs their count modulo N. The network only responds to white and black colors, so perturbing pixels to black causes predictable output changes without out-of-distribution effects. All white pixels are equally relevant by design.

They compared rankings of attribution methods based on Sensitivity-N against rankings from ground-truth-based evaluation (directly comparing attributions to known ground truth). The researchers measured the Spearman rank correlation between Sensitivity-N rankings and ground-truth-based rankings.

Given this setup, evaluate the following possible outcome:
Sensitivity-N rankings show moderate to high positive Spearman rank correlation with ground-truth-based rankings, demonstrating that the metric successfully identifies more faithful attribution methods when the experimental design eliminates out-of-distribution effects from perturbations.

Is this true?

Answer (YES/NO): YES